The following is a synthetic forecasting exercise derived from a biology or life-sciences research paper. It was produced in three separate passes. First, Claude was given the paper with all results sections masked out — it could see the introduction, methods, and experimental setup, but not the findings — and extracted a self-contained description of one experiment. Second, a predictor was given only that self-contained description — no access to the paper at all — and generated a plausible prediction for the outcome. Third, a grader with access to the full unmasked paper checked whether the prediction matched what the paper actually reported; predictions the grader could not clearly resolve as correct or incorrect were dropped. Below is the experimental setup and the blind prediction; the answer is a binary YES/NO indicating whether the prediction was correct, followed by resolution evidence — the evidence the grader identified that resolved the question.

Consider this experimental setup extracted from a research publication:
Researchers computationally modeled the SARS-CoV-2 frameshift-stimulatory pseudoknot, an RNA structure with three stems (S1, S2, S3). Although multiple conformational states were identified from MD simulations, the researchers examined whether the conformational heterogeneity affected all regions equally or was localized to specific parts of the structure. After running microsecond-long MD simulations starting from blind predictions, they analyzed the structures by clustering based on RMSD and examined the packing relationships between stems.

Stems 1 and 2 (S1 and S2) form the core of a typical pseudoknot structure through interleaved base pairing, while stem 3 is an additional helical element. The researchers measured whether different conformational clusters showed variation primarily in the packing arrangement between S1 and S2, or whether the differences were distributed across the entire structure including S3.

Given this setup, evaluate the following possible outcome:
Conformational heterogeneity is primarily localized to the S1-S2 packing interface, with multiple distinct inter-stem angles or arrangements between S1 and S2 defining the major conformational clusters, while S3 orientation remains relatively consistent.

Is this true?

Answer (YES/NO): YES